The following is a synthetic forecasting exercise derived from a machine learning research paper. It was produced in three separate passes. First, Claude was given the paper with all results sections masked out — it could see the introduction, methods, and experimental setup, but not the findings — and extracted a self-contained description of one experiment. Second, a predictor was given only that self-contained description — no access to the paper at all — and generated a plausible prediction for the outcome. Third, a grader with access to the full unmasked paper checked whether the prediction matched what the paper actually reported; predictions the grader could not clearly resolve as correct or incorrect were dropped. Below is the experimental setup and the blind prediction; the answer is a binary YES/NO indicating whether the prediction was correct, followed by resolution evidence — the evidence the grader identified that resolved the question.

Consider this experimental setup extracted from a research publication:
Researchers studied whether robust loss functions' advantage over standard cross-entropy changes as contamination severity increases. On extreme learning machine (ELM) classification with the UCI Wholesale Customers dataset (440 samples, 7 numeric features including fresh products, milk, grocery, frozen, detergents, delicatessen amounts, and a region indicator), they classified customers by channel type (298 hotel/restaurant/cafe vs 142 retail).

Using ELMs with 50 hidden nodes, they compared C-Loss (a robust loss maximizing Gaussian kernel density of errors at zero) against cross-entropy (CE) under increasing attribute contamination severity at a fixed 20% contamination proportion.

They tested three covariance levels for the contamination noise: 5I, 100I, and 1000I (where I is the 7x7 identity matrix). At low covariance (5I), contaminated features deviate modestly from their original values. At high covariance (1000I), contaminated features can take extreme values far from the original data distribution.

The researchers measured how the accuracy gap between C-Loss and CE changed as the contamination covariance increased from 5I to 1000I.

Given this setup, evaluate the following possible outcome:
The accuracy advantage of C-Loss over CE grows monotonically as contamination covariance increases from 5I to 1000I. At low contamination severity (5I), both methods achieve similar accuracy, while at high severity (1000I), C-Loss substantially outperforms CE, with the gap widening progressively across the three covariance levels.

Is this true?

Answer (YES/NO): YES